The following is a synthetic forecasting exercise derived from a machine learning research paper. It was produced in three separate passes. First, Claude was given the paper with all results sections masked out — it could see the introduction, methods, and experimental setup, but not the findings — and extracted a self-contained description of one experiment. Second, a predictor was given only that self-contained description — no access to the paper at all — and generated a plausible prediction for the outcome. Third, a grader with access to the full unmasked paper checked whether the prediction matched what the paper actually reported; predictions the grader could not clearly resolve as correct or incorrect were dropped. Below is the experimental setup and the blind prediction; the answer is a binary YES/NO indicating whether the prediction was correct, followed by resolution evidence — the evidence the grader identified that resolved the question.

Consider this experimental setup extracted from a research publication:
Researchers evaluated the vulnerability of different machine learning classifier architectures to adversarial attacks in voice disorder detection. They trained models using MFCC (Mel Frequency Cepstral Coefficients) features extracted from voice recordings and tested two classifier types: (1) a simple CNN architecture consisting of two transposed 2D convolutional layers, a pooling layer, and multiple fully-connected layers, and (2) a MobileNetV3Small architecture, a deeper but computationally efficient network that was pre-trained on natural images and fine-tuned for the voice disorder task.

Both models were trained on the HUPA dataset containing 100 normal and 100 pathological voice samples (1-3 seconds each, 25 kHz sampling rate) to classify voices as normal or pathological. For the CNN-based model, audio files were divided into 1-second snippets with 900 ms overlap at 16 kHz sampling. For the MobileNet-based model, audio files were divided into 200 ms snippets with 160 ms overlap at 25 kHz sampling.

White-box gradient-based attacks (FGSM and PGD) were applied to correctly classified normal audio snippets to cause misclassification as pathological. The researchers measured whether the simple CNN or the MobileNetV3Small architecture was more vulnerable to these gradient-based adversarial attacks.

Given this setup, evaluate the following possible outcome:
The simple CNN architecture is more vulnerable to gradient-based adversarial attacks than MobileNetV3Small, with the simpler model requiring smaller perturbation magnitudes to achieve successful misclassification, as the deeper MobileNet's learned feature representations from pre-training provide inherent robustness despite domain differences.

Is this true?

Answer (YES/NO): NO